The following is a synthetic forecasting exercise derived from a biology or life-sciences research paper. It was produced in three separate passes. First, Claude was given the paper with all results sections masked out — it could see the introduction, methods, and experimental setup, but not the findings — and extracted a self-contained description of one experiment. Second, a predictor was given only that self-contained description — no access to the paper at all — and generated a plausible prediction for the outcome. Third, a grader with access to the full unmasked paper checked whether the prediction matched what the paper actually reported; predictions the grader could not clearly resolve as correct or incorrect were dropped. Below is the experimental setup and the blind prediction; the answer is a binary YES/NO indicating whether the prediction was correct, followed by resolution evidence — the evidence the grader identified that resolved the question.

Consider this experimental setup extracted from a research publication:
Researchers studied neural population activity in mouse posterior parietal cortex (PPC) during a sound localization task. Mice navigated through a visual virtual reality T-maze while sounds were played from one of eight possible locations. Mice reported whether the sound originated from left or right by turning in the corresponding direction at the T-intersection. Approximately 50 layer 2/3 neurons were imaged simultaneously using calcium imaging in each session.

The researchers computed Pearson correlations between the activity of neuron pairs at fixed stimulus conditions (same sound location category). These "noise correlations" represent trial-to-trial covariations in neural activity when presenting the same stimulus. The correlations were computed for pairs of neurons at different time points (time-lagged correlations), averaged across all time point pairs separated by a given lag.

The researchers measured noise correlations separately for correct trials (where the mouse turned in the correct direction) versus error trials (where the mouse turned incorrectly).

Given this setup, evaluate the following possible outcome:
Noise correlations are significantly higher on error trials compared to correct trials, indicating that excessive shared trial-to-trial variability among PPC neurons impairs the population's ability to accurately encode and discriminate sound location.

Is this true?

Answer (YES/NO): NO